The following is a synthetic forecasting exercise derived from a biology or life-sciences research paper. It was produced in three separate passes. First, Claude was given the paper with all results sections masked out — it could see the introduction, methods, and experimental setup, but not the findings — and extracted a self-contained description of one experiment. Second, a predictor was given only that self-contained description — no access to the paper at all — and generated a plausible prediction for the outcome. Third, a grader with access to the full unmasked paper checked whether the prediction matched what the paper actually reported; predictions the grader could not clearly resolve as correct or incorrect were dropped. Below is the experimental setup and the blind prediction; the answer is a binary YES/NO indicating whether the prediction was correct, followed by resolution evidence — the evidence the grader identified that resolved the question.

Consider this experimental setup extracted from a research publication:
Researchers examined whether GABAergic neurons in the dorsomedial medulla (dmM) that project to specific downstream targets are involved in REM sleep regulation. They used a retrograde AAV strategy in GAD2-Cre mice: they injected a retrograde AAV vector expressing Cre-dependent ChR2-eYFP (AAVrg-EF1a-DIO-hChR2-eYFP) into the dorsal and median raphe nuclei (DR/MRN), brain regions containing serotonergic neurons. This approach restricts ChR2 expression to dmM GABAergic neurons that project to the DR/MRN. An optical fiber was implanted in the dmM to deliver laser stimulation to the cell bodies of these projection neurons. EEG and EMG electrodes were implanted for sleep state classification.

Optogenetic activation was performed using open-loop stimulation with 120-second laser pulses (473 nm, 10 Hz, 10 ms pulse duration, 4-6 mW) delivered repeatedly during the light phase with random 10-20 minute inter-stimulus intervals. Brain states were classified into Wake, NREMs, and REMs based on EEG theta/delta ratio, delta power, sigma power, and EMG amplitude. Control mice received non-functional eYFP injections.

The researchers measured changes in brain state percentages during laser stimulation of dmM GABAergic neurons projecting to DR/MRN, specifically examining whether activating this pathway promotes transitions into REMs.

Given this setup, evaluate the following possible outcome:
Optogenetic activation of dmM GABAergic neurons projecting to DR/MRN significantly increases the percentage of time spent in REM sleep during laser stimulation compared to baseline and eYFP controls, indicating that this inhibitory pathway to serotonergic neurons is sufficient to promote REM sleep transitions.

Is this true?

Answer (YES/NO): YES